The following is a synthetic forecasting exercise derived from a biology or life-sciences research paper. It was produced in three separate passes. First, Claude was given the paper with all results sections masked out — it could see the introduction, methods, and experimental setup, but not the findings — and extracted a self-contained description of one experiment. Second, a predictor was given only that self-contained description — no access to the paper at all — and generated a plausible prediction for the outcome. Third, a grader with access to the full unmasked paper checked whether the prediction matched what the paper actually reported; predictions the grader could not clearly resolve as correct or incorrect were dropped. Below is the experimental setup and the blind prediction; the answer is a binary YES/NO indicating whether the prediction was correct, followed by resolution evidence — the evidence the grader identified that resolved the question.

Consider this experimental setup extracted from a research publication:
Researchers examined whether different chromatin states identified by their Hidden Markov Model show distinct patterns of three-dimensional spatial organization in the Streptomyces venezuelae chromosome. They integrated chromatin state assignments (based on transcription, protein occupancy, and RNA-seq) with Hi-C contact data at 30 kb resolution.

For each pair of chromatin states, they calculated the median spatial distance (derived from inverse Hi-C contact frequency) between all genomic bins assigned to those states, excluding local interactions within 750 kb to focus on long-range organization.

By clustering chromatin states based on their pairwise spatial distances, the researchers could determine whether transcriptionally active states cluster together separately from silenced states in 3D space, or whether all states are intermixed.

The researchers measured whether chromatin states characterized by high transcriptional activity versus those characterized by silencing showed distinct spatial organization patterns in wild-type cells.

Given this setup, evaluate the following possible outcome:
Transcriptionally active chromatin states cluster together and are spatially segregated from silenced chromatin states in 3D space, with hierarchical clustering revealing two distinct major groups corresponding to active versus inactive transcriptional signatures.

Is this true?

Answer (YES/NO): YES